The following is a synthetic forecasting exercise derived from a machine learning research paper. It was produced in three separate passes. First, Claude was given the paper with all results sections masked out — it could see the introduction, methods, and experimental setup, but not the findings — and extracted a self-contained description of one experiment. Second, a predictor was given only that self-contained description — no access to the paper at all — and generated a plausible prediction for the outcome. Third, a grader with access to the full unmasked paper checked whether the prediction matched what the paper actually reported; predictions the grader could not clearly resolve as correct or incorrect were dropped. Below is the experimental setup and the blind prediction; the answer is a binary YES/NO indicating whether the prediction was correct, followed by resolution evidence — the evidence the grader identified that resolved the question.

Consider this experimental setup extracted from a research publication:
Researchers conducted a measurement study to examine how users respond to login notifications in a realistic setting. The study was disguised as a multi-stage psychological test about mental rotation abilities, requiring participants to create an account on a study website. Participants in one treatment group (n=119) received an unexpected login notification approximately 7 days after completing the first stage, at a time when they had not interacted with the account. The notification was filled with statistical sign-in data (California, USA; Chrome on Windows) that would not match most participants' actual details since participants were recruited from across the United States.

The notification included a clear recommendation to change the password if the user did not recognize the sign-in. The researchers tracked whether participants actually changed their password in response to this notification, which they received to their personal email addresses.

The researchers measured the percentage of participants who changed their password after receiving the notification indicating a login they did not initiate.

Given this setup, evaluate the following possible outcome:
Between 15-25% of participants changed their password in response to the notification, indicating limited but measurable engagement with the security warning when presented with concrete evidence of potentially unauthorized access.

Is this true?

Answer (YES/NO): YES